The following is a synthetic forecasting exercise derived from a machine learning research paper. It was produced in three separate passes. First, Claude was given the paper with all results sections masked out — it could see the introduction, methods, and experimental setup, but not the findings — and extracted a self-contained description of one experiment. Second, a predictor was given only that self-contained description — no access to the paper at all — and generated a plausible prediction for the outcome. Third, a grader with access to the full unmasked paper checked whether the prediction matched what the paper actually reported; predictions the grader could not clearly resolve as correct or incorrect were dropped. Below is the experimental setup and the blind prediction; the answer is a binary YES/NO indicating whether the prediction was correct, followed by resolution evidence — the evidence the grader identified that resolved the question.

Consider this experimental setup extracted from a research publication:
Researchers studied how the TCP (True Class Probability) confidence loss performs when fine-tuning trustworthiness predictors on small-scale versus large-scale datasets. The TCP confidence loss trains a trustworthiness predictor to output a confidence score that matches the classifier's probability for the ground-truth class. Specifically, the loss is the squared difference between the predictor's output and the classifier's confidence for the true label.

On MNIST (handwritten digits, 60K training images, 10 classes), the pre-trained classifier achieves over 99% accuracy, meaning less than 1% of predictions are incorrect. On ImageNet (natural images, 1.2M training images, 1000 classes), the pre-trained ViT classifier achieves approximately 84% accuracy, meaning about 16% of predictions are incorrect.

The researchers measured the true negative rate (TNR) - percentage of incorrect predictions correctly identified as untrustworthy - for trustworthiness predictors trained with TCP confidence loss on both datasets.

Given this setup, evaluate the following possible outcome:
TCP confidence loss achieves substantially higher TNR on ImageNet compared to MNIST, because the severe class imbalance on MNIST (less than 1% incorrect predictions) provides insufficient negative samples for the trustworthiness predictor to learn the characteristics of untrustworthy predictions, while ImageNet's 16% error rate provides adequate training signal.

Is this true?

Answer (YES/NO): NO